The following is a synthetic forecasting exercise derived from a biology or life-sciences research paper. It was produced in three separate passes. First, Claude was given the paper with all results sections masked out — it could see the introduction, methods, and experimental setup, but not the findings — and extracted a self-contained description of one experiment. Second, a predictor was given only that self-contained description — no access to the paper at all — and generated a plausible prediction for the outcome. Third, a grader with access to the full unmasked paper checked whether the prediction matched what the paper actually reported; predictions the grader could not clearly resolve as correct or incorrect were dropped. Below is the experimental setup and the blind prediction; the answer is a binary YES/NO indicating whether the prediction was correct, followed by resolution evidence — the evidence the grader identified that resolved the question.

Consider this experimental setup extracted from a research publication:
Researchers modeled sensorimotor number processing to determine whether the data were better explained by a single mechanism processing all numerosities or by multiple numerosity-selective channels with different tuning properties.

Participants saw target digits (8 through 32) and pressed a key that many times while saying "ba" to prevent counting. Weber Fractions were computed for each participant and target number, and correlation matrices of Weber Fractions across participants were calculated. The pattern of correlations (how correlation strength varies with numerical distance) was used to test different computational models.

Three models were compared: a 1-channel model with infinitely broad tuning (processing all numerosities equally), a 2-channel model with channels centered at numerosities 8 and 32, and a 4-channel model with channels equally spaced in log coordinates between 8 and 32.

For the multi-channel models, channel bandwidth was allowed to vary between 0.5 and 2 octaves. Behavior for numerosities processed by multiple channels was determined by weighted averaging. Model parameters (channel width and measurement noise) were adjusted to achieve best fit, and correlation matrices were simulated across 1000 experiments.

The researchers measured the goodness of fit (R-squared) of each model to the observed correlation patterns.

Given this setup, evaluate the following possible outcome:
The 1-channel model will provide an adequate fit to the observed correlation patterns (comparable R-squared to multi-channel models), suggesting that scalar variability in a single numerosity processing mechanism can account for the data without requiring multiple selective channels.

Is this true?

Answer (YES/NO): NO